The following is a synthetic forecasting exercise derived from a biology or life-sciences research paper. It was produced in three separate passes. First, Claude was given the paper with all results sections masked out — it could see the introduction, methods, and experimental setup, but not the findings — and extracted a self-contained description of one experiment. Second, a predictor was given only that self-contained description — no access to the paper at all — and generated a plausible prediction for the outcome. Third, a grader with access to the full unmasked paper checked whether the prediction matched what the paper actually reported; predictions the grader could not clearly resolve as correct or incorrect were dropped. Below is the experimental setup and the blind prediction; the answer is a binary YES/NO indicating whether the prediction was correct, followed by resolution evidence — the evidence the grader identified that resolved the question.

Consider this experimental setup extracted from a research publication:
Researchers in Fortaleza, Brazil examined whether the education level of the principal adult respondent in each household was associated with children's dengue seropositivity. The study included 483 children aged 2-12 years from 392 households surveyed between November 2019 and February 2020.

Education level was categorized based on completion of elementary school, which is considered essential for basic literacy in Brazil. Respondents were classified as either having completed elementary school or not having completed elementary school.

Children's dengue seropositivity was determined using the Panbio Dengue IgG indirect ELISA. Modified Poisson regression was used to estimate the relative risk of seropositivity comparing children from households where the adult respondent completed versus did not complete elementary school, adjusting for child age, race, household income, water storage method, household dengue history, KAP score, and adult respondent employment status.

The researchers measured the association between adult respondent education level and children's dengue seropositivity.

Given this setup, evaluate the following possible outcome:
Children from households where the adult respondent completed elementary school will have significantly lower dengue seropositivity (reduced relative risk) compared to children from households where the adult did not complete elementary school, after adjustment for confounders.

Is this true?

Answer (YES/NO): YES